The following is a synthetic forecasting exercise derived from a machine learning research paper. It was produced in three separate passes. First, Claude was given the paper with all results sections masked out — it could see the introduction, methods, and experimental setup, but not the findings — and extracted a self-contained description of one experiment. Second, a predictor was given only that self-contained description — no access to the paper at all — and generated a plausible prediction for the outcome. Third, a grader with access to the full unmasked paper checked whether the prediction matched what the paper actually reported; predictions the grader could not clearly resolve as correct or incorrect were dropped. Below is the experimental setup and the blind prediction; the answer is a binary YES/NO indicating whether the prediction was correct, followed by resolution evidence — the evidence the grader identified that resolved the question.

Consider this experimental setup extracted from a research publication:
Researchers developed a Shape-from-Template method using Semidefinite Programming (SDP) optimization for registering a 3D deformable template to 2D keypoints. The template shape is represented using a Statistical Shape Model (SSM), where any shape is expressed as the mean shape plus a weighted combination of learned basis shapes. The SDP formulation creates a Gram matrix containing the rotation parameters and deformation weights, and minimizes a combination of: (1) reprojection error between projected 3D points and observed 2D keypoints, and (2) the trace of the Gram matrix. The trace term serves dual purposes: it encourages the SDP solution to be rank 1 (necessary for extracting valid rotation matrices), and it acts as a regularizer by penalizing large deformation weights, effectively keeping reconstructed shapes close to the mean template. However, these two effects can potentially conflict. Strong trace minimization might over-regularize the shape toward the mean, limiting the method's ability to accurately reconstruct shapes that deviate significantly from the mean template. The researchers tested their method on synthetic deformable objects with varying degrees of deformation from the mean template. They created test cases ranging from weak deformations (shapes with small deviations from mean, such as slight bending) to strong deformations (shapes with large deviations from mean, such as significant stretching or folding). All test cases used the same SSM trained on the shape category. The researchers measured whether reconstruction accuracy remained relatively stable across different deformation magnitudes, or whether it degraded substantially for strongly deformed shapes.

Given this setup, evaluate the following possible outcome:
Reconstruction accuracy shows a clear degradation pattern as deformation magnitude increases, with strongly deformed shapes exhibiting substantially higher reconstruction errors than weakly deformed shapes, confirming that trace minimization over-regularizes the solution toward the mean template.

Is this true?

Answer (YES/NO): NO